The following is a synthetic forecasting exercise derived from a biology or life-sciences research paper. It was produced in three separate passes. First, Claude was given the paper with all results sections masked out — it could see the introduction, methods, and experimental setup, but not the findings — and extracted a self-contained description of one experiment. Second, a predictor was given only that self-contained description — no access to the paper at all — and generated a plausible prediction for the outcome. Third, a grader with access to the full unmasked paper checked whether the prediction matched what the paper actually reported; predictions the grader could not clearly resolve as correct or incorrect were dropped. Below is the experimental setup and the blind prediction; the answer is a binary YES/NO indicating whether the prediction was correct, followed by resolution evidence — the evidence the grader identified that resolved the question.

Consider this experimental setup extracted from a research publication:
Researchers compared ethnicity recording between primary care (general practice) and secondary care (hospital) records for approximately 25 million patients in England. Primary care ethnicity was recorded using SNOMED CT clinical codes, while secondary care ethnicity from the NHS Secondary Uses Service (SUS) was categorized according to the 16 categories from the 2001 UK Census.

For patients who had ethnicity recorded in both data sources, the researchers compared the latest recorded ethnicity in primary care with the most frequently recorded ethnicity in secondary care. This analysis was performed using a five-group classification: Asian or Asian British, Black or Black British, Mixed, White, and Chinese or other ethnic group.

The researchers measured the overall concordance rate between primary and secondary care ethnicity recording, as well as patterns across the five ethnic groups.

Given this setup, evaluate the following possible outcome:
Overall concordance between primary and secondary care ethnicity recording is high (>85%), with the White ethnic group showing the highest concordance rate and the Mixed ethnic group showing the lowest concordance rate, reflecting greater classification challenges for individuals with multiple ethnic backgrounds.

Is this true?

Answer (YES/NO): YES